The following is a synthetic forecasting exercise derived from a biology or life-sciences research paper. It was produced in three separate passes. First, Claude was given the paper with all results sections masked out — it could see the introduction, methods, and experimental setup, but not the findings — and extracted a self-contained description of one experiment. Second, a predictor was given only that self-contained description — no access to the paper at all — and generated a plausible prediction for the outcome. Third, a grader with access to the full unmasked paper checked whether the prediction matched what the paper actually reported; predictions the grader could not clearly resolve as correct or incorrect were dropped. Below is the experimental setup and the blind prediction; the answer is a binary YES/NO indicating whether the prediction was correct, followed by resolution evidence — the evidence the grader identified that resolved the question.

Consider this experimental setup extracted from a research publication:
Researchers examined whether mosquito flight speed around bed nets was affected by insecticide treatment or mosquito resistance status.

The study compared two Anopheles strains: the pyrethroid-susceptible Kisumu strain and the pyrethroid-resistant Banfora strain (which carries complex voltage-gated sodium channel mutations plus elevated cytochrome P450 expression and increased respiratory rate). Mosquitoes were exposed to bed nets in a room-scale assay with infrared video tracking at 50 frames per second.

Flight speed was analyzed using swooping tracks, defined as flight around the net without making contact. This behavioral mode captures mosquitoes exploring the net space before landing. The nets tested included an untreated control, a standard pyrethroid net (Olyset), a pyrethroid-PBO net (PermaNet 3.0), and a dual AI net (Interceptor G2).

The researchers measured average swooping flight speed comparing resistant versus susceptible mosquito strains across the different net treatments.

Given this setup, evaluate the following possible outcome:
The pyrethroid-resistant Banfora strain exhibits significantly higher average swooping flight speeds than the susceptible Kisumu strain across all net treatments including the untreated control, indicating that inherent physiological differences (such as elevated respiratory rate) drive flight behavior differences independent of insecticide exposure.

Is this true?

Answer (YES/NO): NO